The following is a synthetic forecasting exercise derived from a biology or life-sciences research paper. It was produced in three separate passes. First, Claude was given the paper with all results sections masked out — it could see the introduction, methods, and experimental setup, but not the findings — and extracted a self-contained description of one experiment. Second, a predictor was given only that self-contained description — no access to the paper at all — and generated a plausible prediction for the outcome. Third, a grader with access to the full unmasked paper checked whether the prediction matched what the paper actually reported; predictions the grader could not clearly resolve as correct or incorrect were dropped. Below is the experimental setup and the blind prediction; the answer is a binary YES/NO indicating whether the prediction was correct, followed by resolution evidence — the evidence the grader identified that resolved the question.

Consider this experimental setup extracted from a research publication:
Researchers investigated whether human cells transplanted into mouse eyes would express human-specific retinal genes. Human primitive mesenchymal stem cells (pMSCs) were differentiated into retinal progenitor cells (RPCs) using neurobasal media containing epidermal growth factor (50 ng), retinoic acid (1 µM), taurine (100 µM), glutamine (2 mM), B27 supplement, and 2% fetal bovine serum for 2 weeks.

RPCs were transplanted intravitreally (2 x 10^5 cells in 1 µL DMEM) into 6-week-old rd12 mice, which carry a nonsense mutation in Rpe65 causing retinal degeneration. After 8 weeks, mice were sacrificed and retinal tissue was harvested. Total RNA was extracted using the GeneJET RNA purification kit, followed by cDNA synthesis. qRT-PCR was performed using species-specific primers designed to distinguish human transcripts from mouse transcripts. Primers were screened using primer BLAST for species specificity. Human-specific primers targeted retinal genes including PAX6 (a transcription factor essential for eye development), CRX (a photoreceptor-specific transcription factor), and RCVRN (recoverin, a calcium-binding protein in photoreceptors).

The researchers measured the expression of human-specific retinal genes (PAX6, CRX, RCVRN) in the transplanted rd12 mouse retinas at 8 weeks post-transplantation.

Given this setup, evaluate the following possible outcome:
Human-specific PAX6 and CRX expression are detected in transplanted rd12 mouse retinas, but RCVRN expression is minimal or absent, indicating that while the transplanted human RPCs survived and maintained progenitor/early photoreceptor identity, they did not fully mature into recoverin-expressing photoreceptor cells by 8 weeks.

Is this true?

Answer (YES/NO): NO